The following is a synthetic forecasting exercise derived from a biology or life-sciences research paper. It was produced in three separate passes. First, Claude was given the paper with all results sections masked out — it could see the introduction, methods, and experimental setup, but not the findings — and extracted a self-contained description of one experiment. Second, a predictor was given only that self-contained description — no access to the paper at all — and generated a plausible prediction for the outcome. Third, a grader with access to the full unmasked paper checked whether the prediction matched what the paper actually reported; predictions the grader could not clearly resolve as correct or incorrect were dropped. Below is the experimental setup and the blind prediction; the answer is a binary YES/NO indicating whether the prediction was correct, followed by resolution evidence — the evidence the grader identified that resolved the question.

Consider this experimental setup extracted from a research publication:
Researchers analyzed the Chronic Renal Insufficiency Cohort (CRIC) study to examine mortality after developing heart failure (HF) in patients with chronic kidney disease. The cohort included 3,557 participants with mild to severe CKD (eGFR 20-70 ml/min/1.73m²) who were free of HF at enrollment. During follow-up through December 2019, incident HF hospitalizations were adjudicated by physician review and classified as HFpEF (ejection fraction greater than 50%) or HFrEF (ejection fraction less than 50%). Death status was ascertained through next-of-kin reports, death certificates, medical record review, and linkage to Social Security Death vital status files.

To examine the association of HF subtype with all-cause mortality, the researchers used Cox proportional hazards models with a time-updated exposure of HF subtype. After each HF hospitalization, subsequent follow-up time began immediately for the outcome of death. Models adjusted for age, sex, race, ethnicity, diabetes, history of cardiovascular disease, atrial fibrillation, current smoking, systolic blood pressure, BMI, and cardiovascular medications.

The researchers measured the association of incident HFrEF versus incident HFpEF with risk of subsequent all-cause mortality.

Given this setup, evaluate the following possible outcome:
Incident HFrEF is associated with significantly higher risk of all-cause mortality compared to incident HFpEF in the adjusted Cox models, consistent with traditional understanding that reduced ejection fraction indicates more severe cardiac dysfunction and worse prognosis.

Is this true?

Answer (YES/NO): YES